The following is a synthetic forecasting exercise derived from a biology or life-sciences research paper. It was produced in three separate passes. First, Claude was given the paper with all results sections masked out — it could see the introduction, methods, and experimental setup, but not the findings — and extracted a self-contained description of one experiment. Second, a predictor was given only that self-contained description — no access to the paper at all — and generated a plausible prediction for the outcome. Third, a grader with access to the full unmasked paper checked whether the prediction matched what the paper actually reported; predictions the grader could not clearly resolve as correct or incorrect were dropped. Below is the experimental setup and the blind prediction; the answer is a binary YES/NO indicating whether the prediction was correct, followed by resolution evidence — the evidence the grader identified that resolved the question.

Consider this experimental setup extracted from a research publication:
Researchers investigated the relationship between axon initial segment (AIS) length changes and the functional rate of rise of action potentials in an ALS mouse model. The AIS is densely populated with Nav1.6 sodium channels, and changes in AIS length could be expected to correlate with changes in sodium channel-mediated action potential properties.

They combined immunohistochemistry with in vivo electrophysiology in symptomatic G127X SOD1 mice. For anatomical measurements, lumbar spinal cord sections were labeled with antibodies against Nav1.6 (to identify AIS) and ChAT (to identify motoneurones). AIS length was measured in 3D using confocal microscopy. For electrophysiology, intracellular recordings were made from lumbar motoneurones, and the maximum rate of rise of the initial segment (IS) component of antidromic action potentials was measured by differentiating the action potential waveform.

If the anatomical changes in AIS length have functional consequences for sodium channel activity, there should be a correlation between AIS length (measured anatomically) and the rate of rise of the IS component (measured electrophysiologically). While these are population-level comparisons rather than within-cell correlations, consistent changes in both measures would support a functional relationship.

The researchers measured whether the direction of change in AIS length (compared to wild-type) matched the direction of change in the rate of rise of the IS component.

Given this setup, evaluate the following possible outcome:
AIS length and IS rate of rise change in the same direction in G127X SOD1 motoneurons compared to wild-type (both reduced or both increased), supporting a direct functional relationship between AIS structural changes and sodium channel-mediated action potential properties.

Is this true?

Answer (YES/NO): YES